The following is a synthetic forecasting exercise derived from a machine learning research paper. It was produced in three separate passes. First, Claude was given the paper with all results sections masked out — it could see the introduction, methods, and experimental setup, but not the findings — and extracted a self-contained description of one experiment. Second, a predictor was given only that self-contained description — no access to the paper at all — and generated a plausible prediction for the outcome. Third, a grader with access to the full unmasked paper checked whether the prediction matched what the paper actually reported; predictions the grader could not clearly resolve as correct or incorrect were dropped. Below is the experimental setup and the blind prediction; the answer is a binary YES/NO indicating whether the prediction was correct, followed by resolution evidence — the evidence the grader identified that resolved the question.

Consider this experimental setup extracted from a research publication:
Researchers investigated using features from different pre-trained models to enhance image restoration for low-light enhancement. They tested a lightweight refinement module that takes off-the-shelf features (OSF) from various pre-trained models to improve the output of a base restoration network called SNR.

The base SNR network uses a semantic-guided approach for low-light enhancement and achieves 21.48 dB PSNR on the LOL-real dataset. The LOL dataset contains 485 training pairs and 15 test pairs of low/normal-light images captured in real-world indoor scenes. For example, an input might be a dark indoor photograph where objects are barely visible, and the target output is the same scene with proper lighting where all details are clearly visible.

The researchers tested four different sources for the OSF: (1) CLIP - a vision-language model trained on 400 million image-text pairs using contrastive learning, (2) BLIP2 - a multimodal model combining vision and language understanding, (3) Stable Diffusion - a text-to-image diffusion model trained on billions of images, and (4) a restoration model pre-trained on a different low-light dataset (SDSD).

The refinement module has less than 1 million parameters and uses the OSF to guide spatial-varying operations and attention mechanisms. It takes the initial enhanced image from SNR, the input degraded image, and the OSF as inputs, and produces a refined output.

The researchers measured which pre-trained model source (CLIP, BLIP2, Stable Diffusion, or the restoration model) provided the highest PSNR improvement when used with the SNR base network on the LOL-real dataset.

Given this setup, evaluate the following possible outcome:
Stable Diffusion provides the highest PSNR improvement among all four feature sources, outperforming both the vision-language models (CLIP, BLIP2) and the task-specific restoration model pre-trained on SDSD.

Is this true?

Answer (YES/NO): NO